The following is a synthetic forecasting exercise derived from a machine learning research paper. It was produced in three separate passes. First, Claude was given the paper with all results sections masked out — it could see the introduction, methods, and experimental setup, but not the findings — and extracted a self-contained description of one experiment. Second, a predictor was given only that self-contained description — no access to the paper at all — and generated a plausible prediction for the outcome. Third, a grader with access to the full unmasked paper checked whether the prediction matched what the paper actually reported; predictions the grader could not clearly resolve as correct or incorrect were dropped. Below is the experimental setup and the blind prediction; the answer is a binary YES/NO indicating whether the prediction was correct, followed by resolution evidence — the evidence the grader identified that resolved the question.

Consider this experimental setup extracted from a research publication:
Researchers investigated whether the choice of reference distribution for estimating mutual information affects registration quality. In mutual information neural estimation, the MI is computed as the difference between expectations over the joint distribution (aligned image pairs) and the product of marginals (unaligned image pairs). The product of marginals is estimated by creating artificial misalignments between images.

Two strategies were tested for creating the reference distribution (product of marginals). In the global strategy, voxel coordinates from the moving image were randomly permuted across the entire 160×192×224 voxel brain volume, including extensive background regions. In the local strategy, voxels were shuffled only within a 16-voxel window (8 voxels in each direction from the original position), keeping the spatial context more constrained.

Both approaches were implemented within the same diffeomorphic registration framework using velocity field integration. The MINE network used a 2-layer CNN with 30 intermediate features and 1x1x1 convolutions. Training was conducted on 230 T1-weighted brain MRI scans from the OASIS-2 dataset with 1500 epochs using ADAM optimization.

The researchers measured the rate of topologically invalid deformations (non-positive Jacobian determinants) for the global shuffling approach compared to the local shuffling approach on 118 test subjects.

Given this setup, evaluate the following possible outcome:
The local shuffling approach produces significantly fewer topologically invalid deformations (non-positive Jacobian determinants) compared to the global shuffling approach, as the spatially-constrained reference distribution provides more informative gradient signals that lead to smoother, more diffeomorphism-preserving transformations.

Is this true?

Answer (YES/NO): NO